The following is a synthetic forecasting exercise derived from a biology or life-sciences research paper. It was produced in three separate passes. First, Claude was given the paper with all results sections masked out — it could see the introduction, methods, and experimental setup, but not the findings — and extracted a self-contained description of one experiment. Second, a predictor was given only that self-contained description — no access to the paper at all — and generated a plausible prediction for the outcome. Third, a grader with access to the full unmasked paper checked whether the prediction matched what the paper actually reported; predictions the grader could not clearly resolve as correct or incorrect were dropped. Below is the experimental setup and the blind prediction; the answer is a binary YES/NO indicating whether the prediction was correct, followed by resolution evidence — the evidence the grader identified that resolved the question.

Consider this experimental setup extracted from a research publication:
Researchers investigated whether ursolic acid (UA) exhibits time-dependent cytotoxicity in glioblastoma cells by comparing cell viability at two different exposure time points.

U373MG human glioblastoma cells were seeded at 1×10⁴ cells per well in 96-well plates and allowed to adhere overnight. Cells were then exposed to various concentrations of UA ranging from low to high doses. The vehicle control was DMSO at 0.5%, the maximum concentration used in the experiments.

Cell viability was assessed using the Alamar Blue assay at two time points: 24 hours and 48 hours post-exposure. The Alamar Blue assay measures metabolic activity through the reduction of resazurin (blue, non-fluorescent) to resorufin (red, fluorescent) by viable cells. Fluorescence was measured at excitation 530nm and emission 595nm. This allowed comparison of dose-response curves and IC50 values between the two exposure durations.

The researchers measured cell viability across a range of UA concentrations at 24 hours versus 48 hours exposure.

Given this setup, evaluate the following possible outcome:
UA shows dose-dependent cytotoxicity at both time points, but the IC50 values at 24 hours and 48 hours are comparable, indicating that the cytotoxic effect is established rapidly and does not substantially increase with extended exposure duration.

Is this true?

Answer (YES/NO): YES